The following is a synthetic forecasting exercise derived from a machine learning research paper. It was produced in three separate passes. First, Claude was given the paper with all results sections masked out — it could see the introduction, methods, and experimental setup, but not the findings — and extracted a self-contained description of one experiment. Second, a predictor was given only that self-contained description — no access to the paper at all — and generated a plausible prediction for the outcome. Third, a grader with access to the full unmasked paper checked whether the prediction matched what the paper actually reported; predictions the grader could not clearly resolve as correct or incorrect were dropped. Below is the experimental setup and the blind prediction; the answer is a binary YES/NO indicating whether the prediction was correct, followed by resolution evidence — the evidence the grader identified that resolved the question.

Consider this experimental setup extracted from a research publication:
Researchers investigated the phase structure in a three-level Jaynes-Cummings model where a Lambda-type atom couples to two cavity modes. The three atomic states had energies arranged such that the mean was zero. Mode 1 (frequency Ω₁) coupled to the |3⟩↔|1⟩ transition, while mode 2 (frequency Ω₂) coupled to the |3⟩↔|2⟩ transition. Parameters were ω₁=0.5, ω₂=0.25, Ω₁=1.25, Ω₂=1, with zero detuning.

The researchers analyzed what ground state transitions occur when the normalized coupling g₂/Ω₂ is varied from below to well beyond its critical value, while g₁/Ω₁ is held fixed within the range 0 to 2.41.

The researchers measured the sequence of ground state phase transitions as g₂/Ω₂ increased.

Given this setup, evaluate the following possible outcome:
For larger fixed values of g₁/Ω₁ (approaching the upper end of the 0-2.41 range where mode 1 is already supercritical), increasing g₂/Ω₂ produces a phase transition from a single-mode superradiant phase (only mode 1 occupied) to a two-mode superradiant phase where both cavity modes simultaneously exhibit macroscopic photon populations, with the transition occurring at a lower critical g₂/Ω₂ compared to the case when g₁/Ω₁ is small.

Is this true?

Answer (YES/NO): NO